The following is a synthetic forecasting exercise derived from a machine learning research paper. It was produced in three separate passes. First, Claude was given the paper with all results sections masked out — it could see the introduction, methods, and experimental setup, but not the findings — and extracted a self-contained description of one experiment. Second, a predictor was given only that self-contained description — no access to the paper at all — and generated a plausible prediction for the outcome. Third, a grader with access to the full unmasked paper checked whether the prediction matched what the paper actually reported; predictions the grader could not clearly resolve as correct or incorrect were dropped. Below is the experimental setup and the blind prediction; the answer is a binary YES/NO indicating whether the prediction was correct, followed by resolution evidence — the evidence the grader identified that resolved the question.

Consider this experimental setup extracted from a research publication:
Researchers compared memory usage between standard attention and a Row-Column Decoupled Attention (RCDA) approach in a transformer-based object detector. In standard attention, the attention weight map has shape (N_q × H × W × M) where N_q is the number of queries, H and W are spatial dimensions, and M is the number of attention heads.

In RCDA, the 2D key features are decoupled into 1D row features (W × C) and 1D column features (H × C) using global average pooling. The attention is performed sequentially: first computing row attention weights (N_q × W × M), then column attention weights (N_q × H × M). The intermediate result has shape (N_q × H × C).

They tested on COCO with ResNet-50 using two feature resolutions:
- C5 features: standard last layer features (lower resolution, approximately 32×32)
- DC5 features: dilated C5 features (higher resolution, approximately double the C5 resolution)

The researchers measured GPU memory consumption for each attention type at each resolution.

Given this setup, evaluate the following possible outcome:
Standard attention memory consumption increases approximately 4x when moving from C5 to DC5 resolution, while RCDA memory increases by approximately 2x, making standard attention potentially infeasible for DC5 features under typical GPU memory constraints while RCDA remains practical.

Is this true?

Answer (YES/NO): YES